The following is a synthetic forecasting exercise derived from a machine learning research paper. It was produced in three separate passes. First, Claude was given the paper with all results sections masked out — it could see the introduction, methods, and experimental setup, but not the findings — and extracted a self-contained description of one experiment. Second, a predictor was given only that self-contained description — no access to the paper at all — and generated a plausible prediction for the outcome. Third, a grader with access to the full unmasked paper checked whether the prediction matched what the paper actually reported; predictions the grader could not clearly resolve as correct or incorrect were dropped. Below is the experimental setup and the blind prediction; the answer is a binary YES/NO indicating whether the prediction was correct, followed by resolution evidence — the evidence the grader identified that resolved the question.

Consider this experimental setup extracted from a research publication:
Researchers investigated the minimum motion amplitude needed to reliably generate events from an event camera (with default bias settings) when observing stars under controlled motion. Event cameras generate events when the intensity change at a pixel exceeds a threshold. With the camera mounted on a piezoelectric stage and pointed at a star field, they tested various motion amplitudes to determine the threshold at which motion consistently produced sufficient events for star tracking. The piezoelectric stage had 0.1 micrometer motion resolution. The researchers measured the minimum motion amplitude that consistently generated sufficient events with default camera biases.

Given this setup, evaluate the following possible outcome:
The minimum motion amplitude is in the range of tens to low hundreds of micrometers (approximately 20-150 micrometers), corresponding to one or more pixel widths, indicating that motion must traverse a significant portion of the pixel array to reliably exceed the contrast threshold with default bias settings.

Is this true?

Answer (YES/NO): YES